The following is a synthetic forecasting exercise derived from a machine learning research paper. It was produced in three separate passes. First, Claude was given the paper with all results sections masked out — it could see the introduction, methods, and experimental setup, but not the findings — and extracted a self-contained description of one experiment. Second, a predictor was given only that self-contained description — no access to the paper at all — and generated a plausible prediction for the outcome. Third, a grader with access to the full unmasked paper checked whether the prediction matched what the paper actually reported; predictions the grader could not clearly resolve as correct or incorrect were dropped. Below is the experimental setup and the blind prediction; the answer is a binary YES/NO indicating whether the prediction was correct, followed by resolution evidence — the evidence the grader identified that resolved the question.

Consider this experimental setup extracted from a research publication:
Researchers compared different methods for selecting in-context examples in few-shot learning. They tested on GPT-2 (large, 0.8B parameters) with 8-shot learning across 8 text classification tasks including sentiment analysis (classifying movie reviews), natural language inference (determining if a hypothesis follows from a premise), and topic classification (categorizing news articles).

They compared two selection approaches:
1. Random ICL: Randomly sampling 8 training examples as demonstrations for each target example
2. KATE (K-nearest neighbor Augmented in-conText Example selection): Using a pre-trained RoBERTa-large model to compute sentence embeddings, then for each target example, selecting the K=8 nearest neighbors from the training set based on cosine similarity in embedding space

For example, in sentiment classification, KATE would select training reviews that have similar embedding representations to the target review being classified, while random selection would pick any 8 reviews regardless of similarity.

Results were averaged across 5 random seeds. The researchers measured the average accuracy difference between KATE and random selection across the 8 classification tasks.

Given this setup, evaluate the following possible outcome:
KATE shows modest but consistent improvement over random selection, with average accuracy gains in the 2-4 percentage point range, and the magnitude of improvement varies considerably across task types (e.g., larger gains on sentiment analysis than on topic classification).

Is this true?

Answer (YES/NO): NO